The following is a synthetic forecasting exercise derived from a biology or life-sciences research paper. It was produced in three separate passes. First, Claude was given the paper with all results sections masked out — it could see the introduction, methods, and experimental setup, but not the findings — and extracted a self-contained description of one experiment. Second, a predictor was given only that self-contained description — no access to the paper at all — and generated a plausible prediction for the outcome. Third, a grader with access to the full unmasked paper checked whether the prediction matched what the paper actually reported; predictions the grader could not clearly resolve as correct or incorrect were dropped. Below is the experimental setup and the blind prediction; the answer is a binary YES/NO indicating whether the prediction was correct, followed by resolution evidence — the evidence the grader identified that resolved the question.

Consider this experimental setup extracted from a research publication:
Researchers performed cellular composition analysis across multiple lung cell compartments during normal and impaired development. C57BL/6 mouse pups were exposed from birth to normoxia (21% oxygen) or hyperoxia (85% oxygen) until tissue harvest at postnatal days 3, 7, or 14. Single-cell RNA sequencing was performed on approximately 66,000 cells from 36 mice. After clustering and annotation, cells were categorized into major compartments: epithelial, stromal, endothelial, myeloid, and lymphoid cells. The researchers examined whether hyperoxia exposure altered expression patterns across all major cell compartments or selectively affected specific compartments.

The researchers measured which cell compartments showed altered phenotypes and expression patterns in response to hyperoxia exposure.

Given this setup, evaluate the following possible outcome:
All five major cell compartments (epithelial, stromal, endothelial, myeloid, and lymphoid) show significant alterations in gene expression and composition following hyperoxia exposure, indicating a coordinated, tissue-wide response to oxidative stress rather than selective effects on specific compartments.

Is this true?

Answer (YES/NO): NO